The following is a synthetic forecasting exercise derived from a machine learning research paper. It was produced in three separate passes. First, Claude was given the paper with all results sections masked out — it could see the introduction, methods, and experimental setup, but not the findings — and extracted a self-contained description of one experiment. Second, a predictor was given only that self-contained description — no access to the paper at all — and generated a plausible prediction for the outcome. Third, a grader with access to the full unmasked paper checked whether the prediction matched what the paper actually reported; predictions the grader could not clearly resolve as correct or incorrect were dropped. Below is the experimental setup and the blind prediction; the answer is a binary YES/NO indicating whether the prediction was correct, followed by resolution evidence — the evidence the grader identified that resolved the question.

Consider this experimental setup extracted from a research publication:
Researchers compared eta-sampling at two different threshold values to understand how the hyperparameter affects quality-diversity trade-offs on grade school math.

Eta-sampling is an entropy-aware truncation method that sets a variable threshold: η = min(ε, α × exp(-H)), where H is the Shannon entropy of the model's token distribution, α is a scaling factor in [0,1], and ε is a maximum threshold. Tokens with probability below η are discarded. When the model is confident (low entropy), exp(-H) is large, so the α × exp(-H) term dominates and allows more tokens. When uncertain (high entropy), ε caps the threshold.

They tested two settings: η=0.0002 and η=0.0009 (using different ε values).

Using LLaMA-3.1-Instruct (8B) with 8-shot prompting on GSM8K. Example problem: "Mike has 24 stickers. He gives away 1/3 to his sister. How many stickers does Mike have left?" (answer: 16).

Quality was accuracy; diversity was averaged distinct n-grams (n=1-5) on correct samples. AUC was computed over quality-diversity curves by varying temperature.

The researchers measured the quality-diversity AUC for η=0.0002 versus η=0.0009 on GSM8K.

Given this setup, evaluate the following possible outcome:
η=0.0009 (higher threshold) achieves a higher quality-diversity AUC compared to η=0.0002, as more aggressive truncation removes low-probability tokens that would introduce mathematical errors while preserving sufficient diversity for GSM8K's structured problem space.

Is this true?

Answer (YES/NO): YES